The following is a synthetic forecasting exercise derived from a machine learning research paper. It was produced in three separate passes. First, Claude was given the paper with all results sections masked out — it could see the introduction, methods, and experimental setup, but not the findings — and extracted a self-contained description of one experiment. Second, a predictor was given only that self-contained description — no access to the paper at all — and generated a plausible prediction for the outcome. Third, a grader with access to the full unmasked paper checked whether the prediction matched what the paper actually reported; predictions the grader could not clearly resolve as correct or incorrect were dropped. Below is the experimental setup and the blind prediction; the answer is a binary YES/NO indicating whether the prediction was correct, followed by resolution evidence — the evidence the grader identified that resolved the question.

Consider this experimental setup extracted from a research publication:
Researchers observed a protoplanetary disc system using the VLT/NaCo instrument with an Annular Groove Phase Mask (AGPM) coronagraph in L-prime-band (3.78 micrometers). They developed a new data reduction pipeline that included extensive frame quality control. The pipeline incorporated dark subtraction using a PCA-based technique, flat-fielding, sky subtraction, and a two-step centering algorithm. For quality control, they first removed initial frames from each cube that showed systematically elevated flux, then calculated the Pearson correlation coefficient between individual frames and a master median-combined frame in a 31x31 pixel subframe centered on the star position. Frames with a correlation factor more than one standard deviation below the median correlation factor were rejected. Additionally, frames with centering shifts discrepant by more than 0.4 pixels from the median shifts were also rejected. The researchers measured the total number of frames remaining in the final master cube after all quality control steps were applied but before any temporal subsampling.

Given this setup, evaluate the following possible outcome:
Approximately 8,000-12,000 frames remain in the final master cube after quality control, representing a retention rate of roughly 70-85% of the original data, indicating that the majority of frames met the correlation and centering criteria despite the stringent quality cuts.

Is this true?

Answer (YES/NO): NO